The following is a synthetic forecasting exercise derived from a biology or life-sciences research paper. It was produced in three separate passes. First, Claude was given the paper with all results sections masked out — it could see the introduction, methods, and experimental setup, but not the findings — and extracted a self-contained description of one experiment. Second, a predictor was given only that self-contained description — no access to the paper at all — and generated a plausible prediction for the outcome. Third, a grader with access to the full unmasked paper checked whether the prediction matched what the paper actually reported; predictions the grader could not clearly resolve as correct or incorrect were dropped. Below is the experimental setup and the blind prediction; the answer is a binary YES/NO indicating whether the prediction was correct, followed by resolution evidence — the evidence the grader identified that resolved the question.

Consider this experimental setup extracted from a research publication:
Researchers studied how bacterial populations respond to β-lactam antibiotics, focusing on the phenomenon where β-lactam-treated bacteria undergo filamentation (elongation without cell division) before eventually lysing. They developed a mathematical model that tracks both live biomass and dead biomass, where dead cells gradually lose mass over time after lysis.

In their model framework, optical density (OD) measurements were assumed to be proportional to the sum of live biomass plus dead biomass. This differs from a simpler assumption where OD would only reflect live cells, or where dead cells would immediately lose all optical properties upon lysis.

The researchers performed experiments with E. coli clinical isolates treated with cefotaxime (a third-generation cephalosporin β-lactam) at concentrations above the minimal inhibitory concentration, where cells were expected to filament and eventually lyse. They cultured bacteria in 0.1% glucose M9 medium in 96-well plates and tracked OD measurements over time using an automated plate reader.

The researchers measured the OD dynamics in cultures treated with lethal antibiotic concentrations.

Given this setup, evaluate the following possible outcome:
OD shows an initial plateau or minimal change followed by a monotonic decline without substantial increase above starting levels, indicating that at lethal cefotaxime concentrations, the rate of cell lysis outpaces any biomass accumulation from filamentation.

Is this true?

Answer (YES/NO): NO